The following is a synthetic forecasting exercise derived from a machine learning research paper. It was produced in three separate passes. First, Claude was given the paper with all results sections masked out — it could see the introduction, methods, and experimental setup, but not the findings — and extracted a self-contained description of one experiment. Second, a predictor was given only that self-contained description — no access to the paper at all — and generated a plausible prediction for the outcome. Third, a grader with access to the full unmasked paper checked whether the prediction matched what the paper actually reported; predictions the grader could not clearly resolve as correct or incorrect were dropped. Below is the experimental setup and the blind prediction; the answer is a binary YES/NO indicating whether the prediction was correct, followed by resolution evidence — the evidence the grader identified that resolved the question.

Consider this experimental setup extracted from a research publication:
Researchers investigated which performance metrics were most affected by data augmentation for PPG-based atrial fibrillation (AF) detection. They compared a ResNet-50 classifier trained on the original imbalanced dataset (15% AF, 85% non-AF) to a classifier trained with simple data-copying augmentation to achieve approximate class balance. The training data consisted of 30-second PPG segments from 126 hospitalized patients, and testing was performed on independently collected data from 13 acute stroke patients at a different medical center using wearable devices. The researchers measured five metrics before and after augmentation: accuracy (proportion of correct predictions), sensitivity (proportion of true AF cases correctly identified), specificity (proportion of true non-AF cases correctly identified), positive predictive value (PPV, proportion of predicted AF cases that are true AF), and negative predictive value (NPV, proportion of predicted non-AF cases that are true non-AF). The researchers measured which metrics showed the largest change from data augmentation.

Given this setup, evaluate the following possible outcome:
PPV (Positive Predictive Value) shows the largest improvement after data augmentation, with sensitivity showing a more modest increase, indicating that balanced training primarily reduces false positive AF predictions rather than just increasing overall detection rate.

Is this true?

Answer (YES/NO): NO